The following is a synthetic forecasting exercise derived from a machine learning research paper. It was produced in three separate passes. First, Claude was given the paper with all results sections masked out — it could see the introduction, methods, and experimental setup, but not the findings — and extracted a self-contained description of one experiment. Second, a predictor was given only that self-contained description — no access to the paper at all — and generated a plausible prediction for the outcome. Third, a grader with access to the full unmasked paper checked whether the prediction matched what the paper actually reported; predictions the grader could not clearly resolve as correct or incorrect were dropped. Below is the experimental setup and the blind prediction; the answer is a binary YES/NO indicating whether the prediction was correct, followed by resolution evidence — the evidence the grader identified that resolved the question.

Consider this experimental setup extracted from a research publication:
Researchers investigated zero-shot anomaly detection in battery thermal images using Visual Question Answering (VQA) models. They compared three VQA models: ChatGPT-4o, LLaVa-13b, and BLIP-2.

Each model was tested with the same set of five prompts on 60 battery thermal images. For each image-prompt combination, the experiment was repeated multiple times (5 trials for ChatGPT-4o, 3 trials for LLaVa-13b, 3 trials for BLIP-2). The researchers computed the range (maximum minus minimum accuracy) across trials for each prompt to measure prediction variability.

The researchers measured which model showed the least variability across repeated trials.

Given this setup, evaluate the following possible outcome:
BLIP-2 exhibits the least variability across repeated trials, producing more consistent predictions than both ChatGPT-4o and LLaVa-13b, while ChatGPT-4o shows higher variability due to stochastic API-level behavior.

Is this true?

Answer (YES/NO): YES